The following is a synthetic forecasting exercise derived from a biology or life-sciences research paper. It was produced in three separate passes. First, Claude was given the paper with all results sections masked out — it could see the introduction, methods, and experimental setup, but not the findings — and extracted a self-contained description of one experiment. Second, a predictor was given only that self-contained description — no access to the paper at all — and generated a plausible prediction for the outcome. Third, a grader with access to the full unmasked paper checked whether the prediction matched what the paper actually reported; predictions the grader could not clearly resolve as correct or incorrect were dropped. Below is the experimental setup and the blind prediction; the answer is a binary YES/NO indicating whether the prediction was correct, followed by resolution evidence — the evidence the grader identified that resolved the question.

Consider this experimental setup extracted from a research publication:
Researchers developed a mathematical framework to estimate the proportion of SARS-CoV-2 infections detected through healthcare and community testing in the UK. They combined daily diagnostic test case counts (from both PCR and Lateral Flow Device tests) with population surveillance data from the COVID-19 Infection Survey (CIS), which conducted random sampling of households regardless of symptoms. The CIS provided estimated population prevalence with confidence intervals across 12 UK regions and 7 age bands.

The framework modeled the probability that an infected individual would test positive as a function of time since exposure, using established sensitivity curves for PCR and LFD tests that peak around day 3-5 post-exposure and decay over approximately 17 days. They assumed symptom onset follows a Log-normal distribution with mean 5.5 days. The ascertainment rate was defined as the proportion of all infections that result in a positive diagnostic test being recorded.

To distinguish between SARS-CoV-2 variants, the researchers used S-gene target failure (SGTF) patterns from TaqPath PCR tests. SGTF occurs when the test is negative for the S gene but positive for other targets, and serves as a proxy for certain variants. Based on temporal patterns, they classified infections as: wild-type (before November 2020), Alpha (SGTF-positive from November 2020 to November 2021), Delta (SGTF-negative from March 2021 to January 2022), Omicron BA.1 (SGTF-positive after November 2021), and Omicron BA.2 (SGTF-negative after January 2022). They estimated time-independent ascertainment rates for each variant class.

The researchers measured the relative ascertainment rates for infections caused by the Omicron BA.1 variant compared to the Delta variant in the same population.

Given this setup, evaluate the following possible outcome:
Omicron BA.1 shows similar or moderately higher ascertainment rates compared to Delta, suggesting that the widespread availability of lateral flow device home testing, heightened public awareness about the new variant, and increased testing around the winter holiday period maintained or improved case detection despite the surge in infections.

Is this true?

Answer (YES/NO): YES